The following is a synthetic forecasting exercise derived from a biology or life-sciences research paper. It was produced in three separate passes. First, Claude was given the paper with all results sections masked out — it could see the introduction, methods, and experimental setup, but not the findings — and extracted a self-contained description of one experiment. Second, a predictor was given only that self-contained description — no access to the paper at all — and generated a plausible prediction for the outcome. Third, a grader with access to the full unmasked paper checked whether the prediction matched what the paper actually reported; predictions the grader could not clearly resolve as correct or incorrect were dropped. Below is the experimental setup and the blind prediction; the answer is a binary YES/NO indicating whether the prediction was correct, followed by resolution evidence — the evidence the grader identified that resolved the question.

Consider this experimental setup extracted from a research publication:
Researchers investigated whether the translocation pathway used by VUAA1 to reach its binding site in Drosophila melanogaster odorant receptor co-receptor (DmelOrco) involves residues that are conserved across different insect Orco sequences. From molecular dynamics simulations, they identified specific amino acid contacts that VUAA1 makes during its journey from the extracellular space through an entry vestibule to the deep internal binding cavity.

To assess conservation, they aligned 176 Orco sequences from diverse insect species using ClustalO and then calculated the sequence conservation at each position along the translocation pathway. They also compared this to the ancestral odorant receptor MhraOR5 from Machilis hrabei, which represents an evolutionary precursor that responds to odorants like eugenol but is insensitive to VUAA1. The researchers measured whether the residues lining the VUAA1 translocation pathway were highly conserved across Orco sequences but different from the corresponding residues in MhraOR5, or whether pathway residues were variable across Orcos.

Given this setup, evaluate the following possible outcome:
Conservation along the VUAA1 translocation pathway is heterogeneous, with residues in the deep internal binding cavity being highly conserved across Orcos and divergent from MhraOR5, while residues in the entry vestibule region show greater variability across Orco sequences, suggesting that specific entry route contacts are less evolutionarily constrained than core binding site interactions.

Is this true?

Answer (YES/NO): NO